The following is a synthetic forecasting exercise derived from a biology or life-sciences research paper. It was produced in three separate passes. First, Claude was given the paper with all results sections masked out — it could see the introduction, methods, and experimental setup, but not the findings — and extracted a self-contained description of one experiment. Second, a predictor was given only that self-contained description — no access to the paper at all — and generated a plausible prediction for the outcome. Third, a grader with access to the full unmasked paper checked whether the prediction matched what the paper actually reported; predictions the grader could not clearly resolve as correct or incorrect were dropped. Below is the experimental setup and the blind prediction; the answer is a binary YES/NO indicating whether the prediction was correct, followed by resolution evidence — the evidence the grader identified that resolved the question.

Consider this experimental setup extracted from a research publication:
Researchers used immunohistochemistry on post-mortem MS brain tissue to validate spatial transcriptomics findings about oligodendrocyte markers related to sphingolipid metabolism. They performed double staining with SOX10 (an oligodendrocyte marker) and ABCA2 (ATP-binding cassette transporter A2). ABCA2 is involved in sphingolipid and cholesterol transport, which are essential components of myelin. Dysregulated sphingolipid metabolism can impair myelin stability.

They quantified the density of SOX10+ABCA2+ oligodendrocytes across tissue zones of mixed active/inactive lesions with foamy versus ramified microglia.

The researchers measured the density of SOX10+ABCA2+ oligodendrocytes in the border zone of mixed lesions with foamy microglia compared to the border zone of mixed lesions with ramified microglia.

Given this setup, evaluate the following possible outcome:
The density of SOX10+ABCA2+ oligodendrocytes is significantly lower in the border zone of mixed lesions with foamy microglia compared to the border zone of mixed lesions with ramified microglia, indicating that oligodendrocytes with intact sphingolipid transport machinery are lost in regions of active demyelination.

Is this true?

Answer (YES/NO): YES